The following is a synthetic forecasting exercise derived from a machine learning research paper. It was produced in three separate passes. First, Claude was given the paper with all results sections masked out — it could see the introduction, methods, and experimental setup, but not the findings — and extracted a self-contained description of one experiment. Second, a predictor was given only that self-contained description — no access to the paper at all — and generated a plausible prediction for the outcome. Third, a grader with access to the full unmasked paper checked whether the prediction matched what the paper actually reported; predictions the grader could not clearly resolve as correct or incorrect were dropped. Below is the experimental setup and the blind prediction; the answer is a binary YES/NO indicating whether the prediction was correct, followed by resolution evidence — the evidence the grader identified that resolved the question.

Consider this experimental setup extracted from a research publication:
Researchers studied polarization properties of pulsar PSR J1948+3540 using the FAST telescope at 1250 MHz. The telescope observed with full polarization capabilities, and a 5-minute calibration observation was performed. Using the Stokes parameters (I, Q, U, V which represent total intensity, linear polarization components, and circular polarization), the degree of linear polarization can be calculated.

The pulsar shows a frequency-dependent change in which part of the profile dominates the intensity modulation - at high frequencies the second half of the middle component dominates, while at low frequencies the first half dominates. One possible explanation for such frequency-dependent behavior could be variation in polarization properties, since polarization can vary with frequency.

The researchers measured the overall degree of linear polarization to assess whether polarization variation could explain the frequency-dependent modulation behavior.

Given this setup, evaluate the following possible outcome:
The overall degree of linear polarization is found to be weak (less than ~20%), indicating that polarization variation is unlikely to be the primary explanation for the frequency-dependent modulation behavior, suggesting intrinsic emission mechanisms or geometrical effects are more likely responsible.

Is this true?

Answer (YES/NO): YES